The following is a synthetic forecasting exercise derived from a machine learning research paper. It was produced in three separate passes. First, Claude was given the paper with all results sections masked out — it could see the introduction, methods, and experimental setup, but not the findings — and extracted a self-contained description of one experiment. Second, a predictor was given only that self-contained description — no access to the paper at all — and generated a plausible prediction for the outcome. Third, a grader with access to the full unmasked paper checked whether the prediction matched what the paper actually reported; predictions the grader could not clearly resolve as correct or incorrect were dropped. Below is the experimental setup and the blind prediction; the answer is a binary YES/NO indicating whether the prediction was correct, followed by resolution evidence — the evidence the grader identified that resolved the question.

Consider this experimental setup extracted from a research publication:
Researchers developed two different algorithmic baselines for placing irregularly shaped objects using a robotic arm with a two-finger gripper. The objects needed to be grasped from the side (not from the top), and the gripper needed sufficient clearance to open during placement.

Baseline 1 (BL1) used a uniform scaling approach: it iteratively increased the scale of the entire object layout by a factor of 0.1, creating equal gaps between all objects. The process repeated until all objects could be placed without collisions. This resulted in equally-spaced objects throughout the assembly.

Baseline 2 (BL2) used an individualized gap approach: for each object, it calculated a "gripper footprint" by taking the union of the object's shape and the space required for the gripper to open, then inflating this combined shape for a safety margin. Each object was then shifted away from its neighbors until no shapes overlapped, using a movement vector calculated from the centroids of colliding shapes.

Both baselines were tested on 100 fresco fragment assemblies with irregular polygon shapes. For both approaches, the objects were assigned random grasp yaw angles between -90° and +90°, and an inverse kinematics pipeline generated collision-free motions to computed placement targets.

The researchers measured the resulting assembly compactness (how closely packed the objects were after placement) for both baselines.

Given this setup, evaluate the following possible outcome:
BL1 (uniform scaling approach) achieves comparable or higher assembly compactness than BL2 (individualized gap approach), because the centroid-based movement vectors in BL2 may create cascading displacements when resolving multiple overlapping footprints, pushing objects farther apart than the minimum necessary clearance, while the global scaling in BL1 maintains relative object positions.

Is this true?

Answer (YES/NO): YES